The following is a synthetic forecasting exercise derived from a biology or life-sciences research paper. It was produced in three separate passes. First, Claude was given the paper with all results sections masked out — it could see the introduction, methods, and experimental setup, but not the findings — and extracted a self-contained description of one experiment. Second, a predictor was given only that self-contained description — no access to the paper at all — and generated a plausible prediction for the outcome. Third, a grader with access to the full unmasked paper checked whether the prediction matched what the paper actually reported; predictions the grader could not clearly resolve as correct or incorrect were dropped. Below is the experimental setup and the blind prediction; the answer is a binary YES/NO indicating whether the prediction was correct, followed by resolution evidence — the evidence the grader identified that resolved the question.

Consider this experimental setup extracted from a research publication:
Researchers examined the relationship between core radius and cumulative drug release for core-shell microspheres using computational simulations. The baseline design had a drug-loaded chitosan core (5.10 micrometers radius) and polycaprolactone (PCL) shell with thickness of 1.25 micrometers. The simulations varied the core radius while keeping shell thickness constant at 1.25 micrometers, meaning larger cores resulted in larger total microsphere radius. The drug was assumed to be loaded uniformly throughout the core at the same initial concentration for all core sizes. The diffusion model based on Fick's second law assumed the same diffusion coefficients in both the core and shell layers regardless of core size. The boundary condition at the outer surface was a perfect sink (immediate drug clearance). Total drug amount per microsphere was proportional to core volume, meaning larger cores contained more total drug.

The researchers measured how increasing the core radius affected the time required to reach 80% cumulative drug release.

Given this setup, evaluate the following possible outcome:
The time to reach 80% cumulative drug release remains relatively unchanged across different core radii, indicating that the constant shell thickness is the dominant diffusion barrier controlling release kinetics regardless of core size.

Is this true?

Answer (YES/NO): NO